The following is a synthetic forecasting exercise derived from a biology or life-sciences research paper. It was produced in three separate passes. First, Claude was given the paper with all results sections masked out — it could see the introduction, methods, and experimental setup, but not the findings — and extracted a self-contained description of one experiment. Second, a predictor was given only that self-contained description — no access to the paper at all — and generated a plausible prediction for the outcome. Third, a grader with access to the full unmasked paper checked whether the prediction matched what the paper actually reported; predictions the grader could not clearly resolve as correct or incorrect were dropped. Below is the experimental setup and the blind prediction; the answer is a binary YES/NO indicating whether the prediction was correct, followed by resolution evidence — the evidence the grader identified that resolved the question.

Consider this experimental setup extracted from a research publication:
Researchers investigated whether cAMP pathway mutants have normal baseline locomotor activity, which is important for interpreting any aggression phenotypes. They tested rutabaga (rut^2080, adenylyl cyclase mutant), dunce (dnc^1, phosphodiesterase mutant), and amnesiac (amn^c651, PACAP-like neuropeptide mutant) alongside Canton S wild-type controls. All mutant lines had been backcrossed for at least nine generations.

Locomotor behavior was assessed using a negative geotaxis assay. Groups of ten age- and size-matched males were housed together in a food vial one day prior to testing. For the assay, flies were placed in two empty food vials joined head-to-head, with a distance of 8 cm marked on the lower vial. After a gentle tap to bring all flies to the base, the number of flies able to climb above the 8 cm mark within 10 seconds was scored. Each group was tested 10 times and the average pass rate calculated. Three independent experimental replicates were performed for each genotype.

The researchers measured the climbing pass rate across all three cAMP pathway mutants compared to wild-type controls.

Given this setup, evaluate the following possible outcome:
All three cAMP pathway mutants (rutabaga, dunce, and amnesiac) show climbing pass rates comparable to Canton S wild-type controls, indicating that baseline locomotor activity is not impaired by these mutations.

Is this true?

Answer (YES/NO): YES